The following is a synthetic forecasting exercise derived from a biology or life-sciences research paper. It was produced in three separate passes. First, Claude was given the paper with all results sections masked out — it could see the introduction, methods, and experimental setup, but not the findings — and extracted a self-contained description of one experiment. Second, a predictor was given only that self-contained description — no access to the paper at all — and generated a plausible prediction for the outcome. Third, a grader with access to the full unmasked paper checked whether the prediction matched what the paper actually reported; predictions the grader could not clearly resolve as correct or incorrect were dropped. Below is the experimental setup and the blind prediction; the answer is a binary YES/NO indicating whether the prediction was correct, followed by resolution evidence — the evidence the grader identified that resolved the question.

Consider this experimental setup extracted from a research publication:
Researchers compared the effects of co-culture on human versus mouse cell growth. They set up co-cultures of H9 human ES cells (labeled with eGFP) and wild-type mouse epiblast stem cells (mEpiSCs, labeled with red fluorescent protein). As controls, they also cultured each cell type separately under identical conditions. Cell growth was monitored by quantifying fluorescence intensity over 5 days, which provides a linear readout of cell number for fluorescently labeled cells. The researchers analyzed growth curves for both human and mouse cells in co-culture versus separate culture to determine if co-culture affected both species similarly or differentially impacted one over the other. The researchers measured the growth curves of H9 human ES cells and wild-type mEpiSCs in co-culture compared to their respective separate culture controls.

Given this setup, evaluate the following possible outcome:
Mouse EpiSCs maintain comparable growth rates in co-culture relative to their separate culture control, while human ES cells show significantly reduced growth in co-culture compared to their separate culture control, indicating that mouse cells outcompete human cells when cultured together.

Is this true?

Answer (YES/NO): YES